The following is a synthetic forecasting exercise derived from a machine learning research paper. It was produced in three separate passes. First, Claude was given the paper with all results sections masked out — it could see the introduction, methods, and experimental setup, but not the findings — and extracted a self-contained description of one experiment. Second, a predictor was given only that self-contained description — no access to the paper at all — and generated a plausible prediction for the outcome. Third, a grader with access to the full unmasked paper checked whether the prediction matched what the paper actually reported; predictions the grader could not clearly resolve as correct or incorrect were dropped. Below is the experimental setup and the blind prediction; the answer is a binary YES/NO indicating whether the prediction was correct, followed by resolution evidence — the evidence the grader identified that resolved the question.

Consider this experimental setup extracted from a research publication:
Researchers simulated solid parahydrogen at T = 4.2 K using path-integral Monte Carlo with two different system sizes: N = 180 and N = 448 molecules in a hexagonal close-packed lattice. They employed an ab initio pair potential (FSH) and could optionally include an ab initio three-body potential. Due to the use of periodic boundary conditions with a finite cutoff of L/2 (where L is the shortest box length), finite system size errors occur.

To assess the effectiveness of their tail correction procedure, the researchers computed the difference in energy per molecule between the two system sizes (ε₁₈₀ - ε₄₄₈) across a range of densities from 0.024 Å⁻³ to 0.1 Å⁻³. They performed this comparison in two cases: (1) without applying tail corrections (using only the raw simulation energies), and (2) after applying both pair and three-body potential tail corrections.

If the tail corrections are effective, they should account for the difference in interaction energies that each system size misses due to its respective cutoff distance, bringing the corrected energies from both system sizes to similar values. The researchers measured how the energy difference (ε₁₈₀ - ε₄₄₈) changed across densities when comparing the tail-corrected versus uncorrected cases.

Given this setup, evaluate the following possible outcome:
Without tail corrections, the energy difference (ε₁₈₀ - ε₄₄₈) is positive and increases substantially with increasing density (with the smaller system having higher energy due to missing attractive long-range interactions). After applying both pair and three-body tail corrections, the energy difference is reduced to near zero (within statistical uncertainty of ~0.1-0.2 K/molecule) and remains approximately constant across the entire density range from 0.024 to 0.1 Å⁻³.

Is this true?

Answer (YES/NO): NO